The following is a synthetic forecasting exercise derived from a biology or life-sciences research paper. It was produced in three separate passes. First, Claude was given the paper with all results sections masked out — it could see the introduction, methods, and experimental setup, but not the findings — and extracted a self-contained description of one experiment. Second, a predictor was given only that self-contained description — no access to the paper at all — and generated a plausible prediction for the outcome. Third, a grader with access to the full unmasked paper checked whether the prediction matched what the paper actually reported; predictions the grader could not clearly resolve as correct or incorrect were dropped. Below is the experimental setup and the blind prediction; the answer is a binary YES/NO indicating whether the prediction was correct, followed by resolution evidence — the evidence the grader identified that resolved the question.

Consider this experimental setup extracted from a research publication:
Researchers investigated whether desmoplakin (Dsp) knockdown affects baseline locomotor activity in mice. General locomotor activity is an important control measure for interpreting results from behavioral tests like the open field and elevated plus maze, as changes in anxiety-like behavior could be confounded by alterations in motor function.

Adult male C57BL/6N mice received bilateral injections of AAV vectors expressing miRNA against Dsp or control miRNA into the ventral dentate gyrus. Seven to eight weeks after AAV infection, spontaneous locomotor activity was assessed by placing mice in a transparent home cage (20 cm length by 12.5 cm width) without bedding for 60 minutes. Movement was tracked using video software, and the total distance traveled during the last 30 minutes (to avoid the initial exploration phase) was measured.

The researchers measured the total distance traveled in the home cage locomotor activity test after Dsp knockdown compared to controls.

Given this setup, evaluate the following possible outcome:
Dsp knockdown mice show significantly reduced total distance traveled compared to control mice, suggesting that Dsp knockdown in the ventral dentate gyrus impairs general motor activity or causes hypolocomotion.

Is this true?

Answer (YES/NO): NO